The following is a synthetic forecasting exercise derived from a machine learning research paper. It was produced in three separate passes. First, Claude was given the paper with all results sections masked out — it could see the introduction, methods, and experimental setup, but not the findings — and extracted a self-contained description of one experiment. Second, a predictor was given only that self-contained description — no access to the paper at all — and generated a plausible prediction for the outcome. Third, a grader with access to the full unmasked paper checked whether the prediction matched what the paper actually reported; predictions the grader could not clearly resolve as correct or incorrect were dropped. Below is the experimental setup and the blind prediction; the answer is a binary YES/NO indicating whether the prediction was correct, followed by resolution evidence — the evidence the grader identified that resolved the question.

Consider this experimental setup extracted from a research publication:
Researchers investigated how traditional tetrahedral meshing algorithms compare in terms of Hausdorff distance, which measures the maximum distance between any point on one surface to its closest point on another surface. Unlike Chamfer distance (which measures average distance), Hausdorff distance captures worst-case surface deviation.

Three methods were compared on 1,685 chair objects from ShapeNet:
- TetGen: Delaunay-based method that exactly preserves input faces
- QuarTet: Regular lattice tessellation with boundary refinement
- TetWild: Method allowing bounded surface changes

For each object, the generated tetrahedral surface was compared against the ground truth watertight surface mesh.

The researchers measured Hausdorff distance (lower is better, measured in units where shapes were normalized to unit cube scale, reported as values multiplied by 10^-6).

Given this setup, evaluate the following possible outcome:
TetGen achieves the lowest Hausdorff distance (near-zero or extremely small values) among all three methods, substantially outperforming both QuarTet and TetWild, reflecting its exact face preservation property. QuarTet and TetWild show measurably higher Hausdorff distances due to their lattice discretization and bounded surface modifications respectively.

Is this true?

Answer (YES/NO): YES